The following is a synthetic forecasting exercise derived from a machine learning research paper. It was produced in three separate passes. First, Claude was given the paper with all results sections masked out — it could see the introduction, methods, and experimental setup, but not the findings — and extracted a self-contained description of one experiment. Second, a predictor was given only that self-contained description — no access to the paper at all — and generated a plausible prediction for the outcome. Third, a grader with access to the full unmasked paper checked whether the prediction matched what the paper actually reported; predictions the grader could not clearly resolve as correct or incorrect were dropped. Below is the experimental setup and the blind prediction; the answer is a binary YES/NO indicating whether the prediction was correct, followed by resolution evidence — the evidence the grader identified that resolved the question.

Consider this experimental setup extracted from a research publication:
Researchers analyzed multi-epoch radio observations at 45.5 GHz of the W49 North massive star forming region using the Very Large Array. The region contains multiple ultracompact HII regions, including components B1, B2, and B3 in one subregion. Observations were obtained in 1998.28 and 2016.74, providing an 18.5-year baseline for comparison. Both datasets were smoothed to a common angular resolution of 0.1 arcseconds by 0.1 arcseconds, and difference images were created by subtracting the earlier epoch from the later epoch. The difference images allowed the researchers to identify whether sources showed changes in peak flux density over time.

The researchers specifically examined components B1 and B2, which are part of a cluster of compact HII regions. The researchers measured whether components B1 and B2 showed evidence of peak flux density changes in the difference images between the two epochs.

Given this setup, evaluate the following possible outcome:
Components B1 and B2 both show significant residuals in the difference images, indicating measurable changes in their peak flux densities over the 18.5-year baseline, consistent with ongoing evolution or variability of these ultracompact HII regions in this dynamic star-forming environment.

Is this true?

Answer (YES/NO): YES